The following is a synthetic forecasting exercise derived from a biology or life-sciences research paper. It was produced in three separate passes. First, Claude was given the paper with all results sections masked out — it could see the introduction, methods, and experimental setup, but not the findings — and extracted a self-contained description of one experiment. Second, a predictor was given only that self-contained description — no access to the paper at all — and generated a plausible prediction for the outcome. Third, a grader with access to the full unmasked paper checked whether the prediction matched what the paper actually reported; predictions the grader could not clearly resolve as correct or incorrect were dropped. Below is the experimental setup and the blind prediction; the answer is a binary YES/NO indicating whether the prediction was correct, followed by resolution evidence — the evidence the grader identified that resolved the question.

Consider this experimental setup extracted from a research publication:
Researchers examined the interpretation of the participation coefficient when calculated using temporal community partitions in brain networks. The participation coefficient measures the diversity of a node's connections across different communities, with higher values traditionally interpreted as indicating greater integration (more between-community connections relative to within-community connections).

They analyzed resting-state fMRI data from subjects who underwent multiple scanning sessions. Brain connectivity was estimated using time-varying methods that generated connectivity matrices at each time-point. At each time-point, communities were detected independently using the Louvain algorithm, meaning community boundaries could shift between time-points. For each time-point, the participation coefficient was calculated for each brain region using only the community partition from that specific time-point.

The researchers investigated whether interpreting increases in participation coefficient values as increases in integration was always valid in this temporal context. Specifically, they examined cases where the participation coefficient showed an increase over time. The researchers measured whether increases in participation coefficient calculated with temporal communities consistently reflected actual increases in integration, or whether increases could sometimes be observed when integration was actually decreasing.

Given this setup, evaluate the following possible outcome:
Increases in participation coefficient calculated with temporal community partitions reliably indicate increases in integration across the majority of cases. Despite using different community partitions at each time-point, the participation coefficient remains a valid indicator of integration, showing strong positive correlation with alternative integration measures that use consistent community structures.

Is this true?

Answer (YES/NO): NO